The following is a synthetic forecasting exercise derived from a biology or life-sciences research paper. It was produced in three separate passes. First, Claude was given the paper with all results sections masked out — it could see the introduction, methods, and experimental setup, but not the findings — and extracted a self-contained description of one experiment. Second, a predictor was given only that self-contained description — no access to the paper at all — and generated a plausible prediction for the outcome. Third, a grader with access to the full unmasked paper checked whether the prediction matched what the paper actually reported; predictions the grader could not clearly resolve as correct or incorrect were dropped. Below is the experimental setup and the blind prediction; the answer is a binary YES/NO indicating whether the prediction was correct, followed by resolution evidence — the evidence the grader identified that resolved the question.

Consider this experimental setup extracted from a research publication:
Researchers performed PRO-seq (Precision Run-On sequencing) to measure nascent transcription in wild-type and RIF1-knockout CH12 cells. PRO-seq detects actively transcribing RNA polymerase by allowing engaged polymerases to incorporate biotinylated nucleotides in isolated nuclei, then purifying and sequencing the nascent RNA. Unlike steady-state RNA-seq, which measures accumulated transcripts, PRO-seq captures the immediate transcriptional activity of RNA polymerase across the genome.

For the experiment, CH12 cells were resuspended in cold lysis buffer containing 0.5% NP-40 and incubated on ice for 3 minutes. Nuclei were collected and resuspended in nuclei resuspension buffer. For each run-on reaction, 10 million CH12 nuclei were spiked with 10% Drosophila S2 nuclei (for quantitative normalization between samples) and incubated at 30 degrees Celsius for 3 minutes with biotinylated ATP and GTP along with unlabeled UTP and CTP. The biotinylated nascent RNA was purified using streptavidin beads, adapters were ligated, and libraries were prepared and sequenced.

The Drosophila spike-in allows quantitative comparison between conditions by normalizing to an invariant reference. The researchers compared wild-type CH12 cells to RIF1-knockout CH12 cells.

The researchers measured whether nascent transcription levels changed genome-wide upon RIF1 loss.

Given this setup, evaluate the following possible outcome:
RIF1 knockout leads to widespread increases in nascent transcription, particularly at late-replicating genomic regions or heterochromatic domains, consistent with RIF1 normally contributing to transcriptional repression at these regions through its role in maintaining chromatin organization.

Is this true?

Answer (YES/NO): NO